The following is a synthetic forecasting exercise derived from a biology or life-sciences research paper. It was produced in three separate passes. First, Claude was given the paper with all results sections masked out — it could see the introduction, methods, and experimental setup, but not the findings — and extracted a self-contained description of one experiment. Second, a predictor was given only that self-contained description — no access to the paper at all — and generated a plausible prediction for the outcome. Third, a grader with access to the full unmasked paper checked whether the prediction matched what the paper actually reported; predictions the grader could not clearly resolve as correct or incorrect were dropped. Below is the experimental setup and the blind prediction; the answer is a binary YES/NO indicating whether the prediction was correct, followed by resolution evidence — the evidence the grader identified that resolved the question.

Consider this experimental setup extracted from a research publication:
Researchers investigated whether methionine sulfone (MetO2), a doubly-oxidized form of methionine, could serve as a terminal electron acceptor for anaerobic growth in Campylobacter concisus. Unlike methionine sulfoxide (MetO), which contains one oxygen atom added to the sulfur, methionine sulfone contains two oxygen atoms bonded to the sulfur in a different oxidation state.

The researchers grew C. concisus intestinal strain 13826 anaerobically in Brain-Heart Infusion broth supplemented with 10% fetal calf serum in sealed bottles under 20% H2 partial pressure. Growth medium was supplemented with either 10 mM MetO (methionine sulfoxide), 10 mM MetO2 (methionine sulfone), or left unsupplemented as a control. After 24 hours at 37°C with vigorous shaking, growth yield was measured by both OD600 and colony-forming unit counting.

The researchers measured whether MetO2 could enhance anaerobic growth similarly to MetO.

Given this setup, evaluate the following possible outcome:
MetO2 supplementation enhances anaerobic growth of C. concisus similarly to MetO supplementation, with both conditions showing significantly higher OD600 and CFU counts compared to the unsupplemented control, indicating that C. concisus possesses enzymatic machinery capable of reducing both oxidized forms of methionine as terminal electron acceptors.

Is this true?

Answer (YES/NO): NO